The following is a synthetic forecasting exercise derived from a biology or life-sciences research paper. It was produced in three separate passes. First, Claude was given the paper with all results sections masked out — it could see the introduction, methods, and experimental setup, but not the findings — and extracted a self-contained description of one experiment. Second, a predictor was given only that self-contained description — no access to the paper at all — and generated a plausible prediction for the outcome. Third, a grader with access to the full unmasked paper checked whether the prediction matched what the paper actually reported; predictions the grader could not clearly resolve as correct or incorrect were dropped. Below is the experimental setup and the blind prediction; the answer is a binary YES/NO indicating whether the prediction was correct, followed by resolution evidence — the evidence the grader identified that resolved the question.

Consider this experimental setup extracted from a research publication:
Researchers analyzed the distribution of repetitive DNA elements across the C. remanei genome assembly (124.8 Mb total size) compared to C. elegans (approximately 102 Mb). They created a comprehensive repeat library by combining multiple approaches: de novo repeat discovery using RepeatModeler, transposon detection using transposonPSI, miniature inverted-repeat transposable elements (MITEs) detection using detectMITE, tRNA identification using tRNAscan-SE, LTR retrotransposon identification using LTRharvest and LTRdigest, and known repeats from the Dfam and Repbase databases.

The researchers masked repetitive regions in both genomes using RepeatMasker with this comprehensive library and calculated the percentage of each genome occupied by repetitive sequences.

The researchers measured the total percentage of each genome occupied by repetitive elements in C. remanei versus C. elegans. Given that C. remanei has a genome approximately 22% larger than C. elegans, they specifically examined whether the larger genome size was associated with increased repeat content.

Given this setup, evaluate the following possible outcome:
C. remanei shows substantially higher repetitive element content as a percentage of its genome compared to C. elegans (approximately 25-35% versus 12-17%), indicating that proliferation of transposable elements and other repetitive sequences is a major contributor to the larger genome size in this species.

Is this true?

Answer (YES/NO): NO